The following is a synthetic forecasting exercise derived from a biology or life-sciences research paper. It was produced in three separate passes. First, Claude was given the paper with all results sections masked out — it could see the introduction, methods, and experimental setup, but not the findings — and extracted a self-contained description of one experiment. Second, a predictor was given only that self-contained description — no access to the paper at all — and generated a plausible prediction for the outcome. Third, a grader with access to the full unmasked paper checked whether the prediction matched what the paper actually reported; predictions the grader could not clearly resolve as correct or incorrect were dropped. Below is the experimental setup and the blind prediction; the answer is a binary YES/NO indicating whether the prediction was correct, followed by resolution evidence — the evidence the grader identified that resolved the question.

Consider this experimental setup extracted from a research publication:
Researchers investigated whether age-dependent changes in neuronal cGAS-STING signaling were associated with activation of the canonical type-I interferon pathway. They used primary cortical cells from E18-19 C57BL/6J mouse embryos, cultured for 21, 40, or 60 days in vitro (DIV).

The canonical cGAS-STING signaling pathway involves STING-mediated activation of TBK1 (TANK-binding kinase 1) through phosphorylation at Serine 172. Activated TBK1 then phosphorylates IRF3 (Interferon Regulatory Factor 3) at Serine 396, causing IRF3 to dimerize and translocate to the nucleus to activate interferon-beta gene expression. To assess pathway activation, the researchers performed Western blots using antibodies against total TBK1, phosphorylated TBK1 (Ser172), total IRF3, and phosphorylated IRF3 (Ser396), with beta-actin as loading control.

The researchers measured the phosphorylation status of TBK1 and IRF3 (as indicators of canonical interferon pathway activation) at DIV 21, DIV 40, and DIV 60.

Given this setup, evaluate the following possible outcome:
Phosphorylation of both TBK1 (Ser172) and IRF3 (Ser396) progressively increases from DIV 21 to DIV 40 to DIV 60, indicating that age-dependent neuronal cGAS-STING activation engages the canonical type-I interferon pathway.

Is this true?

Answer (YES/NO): NO